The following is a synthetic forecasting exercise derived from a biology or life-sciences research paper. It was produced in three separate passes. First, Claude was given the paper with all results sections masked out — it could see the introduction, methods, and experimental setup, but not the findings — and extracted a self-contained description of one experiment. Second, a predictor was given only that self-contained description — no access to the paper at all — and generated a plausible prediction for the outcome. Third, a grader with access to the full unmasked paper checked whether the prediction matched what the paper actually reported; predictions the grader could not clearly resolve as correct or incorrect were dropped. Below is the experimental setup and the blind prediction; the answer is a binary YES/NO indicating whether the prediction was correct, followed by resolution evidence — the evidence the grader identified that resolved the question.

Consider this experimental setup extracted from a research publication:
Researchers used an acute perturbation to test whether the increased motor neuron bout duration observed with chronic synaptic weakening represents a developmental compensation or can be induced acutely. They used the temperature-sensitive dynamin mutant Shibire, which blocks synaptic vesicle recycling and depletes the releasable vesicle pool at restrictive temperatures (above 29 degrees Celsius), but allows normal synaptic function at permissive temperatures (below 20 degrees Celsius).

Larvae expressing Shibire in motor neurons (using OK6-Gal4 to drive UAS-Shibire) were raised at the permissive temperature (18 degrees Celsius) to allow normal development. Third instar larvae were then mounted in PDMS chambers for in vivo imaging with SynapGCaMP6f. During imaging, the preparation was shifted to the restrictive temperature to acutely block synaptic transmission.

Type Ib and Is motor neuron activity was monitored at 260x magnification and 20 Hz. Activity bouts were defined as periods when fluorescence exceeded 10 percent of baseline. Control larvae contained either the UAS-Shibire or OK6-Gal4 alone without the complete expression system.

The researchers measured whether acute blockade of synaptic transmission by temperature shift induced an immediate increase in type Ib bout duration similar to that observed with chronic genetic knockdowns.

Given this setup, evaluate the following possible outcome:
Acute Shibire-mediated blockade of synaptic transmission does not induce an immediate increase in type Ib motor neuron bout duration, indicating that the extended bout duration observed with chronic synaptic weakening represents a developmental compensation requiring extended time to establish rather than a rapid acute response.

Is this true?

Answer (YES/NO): NO